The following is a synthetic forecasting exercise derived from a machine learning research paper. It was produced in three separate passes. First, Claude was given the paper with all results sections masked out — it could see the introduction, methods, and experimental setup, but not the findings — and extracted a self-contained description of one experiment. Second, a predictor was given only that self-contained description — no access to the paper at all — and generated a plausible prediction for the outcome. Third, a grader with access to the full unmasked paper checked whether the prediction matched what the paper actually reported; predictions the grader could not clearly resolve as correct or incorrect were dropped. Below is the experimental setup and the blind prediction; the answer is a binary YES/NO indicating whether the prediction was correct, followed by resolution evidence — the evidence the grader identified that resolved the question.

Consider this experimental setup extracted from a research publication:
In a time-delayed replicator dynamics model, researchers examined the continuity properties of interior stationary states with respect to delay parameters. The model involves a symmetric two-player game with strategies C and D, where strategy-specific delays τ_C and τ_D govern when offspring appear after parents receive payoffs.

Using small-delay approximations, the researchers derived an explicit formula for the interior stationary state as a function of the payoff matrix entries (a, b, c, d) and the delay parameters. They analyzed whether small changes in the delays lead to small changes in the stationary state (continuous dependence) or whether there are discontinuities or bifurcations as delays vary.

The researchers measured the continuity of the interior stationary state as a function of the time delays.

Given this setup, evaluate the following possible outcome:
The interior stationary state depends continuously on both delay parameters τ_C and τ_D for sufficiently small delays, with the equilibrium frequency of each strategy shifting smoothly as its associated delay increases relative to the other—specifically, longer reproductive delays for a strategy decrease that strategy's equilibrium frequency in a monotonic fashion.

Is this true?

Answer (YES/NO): NO